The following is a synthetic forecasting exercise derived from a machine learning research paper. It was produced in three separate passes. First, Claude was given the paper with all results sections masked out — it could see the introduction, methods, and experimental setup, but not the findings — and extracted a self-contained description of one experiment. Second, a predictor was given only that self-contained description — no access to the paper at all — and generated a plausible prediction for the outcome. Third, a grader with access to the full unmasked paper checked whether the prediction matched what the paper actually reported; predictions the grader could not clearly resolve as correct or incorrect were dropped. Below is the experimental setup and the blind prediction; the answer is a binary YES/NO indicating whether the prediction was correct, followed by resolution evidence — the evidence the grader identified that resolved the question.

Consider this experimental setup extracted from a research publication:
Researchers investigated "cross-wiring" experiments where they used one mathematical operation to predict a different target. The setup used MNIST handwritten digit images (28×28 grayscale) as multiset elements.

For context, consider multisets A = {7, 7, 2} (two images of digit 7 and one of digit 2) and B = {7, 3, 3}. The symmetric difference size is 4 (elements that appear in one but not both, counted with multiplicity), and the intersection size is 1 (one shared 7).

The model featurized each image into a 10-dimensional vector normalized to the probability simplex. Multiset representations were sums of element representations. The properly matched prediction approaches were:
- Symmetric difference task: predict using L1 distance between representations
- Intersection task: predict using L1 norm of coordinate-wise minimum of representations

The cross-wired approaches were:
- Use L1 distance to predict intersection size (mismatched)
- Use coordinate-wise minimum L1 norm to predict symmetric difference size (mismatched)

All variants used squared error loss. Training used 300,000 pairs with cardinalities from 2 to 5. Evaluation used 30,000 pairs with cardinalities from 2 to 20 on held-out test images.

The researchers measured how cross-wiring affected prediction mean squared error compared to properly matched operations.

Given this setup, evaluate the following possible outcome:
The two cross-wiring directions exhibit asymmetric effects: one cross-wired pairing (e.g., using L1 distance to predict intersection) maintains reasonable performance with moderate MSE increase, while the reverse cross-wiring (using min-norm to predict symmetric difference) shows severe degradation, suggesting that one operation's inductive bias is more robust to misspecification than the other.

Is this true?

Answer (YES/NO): NO